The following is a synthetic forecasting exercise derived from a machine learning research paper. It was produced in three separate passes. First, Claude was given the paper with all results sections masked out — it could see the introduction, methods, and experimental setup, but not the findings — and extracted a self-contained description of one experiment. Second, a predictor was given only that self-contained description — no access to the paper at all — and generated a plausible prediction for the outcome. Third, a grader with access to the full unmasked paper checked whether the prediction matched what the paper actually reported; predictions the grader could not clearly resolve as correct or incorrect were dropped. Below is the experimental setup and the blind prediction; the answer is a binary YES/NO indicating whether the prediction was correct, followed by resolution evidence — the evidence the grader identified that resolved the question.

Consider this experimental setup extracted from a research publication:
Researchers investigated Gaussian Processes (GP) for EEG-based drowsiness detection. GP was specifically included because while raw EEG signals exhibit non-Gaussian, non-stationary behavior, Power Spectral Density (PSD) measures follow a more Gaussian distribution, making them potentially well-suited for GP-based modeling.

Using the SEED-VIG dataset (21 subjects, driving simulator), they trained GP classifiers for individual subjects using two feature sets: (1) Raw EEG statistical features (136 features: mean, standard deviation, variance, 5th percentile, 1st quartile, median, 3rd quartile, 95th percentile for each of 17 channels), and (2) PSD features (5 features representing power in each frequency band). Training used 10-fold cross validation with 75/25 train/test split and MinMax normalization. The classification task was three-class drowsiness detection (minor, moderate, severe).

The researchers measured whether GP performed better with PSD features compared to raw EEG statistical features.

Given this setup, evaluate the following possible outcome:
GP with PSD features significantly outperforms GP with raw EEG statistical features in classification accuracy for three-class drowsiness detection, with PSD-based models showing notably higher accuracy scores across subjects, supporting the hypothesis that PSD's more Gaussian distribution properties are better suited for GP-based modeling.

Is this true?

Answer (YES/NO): NO